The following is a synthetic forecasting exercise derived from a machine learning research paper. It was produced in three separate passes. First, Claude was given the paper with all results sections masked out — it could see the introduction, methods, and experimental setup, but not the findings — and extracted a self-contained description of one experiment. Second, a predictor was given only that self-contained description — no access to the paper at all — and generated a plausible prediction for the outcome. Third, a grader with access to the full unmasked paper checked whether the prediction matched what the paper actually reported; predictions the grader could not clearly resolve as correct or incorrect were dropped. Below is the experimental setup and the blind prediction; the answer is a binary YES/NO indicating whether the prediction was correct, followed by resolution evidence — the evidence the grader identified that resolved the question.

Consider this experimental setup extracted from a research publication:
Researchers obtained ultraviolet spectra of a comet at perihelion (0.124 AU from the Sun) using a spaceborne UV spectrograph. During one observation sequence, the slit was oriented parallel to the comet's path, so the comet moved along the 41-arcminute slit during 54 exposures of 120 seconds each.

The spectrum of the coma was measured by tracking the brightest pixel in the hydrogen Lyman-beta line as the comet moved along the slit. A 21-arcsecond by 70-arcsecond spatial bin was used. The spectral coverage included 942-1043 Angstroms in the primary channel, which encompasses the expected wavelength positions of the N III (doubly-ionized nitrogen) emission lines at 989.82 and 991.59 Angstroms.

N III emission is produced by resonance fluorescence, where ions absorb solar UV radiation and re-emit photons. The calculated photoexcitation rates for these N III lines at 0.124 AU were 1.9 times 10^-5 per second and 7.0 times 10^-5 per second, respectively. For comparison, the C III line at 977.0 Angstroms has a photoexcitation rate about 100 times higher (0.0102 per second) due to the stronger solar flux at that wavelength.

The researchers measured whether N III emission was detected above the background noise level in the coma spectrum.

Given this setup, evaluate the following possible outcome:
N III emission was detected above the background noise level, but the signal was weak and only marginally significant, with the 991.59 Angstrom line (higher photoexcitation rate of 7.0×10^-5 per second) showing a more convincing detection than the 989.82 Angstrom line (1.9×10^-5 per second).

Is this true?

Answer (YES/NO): NO